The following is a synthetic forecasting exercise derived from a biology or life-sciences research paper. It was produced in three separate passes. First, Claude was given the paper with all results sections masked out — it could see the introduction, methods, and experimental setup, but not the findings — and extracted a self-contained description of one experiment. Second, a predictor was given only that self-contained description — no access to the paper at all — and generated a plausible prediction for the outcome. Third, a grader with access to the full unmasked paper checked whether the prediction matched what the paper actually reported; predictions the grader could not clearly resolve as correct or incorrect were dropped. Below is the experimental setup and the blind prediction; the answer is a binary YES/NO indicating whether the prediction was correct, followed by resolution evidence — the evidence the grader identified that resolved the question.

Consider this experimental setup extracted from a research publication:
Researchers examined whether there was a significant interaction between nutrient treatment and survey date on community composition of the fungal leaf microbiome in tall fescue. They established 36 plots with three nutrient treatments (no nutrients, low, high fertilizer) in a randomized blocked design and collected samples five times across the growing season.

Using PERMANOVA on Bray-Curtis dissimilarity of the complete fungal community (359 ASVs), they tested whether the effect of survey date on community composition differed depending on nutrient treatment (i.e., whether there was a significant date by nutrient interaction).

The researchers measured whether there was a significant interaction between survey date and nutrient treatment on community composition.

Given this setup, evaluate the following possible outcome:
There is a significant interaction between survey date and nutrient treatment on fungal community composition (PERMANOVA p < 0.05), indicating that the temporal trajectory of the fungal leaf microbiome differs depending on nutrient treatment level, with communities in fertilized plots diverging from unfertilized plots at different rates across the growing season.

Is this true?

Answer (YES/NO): NO